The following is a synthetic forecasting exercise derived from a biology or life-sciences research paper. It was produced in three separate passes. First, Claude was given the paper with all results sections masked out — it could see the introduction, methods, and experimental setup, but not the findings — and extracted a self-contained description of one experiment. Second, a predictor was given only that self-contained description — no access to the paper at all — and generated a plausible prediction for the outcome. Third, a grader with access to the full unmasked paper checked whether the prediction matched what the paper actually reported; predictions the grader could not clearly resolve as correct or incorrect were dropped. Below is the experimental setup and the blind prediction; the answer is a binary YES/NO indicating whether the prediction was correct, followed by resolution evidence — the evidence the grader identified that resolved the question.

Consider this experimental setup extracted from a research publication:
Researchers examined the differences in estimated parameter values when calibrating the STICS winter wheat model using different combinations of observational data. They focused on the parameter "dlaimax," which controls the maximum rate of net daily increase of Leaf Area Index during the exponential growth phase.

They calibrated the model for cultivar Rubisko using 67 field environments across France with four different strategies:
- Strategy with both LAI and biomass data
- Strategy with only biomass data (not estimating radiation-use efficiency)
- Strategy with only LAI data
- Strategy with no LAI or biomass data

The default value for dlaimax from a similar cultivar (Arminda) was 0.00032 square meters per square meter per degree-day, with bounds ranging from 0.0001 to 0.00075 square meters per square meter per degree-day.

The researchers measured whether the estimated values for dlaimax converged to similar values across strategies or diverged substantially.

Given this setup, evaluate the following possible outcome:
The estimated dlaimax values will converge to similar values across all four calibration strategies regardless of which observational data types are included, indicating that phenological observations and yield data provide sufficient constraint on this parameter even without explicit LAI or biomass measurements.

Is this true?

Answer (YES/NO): NO